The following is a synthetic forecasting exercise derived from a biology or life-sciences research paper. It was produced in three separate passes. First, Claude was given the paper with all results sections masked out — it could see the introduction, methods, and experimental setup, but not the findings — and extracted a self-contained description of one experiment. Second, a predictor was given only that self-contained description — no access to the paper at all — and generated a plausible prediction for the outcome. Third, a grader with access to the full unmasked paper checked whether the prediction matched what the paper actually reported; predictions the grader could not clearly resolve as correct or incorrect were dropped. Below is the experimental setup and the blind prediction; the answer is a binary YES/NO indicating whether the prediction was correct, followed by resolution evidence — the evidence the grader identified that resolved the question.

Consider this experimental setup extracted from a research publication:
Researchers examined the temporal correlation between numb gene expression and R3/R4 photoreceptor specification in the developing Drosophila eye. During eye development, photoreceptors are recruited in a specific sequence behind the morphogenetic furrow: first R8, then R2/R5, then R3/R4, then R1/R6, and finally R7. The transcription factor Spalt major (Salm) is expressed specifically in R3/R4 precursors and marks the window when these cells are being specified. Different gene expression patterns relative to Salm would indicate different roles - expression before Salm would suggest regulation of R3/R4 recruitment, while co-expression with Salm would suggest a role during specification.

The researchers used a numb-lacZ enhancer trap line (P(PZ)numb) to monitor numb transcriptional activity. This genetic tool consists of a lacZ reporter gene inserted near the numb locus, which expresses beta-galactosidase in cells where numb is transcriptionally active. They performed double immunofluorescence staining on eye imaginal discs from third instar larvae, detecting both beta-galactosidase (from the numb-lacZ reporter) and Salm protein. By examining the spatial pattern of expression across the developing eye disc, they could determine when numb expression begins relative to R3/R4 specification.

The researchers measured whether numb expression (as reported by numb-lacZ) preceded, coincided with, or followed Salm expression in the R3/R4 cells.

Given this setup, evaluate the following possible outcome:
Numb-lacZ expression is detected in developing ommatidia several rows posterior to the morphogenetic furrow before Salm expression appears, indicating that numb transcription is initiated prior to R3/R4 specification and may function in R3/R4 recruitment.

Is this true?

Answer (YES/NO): NO